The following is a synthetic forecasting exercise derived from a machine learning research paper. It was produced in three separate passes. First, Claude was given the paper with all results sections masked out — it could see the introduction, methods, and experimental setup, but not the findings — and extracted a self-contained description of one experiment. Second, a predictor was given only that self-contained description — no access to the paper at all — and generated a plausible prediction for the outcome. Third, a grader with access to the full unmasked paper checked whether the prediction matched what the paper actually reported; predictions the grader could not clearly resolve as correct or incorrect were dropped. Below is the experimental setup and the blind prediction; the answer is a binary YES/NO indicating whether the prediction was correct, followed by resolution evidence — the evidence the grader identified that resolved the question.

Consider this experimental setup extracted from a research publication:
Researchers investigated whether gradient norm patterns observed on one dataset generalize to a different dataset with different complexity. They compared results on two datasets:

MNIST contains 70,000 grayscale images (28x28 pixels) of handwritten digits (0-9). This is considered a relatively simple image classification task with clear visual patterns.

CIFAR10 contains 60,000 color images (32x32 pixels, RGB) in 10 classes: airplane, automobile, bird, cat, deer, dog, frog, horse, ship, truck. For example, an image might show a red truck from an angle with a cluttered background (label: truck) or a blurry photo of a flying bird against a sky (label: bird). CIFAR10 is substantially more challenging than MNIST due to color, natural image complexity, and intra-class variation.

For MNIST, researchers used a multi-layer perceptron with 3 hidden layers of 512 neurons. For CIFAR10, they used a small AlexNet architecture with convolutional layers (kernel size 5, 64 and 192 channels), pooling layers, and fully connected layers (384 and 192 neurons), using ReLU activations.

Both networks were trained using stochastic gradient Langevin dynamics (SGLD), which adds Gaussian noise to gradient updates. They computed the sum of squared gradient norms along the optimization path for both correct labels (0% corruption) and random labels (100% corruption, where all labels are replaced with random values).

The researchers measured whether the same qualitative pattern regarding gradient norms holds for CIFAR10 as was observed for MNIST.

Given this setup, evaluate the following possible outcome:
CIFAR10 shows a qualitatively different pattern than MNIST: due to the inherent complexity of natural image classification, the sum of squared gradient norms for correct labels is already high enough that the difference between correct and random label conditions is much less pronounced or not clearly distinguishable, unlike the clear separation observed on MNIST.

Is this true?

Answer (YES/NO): NO